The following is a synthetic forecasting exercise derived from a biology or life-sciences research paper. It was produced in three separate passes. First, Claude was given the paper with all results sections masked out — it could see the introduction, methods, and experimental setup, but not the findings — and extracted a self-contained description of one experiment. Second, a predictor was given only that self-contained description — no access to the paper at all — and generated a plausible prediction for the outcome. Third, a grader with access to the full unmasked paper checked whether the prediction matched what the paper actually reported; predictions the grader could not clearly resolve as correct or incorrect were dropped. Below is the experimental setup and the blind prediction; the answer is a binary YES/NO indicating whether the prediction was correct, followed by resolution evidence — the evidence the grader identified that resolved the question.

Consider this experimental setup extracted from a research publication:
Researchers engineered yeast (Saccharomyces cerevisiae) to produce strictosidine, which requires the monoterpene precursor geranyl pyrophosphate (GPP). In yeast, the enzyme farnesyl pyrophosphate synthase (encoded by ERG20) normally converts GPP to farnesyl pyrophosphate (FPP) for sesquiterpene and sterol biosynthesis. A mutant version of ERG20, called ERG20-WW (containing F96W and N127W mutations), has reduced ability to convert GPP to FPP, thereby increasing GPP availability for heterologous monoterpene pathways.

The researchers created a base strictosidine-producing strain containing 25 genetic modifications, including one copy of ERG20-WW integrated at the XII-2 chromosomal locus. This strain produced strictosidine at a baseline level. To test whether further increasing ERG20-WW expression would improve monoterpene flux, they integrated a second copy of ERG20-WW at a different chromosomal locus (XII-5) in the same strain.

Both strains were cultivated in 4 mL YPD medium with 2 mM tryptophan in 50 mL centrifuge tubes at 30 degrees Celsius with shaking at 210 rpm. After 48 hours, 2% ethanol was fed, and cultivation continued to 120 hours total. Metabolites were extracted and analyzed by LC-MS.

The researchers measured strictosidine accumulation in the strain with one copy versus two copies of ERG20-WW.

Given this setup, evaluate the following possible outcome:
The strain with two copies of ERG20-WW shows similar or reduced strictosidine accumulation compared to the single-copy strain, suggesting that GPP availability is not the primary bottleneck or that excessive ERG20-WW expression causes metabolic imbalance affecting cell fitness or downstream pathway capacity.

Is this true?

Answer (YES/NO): NO